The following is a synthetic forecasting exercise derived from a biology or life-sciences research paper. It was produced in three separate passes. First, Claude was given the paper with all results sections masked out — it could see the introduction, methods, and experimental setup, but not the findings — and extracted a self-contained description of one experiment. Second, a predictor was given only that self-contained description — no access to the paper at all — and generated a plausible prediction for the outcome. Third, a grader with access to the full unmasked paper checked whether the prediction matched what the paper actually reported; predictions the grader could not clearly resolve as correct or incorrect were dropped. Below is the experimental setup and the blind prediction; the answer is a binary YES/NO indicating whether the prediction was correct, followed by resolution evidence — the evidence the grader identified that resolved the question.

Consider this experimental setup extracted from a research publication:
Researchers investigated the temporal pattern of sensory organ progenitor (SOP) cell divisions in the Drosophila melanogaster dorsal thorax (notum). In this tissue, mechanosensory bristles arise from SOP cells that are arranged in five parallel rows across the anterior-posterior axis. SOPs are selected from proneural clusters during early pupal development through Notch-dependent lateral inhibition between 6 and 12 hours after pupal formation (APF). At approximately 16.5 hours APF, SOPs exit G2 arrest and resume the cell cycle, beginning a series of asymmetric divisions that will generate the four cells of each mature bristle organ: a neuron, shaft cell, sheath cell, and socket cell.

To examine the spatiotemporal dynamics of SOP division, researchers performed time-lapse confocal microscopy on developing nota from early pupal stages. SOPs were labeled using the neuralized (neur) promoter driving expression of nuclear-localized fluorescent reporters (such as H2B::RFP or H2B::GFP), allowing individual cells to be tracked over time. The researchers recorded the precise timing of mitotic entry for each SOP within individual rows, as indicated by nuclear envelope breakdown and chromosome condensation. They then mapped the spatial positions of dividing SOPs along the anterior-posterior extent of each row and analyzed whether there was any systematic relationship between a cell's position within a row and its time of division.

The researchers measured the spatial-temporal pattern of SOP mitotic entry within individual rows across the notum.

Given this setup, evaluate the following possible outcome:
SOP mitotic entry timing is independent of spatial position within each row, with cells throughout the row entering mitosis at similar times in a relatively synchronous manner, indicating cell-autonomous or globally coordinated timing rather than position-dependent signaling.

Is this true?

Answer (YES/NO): NO